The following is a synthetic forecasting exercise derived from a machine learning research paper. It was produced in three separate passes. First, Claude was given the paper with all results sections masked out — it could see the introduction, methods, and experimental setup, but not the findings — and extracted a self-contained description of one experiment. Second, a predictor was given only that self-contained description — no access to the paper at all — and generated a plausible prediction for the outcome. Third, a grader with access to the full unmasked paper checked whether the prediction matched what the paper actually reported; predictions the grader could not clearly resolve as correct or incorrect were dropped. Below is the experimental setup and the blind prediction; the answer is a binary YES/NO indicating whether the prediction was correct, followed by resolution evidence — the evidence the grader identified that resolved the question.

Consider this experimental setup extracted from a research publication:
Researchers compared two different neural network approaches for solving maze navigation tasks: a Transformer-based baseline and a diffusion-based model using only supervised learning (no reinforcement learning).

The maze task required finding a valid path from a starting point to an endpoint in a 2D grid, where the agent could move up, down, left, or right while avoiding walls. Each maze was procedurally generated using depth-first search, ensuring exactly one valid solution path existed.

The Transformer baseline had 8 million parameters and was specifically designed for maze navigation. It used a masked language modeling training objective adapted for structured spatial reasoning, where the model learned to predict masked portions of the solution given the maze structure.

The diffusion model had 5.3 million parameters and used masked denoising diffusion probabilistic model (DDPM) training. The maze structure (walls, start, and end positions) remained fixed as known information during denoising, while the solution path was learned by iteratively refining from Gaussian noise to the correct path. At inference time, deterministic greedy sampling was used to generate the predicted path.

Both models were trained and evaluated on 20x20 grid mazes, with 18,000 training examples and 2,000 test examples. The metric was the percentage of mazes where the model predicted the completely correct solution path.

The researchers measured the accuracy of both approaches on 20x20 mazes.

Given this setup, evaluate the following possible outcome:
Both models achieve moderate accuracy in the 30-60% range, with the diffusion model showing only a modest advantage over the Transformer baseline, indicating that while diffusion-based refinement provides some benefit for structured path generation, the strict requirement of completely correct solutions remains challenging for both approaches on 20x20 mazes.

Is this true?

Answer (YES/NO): NO